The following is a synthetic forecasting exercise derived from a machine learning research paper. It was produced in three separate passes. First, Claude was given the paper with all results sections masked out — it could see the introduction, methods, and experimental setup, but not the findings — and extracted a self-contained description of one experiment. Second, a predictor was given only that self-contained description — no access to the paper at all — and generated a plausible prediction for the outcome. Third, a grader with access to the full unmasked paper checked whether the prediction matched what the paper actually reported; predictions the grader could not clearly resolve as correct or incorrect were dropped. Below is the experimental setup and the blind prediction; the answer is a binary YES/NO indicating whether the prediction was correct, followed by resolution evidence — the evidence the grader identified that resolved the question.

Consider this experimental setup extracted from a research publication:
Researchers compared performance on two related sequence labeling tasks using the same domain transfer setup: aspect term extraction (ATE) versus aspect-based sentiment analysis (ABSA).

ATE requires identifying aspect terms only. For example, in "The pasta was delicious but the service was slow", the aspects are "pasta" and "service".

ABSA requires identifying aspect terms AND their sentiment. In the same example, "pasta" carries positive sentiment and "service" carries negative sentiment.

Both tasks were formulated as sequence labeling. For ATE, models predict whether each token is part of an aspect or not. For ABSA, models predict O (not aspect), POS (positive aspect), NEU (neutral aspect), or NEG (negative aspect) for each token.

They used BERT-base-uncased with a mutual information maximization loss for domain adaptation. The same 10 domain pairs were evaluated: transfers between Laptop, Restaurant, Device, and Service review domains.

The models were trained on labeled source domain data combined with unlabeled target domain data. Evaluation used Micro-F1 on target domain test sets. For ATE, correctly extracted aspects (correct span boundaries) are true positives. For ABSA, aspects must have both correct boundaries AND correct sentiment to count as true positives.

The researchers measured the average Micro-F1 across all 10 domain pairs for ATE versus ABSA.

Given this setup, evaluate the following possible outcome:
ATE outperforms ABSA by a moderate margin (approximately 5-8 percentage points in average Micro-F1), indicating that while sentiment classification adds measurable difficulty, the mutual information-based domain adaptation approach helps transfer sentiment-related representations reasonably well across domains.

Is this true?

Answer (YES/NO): YES